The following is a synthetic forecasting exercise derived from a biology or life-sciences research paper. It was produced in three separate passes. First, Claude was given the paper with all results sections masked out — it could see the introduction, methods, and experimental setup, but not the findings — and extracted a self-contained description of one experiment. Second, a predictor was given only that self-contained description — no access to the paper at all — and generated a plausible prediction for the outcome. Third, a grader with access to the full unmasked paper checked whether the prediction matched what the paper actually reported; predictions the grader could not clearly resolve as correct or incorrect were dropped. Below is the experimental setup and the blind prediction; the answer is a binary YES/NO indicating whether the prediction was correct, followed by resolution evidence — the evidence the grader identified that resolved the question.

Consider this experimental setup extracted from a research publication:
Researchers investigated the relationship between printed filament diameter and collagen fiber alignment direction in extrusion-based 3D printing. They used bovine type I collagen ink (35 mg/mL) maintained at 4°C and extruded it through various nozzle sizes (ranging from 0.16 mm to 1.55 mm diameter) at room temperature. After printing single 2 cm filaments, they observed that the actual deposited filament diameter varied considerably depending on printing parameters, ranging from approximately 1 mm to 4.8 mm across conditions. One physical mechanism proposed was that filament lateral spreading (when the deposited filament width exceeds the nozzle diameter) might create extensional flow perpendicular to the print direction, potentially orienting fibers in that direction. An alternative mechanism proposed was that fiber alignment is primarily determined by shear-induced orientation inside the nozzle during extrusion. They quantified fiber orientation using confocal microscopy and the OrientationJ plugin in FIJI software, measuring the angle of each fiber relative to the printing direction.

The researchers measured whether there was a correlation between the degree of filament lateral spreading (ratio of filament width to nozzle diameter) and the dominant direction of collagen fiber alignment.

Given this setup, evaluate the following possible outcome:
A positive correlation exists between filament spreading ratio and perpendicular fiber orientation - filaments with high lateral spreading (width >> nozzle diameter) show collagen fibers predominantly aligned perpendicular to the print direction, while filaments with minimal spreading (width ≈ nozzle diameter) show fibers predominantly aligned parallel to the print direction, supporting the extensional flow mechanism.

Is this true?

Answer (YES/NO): YES